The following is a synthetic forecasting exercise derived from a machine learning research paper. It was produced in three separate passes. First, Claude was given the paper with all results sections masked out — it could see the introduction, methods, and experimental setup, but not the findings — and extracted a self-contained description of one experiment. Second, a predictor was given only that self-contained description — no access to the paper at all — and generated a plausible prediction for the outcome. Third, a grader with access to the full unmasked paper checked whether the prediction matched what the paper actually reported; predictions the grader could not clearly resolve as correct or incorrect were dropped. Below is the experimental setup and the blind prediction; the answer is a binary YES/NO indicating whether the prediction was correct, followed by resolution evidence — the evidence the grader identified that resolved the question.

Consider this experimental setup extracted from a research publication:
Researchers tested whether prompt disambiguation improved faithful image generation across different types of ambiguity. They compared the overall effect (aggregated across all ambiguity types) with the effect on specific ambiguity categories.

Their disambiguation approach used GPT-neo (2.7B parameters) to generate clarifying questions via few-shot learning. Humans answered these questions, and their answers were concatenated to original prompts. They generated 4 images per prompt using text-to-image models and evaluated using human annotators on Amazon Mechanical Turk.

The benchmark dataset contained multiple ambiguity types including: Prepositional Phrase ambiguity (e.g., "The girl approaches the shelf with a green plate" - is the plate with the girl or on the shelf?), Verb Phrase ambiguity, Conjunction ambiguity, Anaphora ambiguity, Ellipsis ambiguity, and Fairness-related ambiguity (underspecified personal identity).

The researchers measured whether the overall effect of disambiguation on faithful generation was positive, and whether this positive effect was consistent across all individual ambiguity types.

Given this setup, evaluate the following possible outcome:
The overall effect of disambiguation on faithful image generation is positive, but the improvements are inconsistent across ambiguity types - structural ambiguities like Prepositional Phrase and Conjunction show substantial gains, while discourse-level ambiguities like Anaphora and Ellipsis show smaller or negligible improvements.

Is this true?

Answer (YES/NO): NO